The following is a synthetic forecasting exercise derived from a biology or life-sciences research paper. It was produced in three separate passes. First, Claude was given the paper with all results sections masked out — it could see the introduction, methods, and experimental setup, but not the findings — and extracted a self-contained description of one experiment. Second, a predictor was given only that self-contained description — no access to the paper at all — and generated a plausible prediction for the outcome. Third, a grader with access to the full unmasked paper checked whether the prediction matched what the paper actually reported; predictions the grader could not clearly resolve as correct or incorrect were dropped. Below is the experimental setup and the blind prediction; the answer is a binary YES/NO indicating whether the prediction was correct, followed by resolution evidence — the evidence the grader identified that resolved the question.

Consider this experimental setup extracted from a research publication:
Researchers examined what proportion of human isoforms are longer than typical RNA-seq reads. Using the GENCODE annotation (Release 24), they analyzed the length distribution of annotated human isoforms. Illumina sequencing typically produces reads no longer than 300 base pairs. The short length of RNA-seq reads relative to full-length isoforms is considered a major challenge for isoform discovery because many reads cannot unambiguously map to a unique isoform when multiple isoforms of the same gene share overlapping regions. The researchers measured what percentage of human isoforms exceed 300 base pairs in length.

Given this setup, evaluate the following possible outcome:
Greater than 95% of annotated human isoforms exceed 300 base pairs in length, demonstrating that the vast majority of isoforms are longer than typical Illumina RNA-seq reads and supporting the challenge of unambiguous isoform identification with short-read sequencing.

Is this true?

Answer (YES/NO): YES